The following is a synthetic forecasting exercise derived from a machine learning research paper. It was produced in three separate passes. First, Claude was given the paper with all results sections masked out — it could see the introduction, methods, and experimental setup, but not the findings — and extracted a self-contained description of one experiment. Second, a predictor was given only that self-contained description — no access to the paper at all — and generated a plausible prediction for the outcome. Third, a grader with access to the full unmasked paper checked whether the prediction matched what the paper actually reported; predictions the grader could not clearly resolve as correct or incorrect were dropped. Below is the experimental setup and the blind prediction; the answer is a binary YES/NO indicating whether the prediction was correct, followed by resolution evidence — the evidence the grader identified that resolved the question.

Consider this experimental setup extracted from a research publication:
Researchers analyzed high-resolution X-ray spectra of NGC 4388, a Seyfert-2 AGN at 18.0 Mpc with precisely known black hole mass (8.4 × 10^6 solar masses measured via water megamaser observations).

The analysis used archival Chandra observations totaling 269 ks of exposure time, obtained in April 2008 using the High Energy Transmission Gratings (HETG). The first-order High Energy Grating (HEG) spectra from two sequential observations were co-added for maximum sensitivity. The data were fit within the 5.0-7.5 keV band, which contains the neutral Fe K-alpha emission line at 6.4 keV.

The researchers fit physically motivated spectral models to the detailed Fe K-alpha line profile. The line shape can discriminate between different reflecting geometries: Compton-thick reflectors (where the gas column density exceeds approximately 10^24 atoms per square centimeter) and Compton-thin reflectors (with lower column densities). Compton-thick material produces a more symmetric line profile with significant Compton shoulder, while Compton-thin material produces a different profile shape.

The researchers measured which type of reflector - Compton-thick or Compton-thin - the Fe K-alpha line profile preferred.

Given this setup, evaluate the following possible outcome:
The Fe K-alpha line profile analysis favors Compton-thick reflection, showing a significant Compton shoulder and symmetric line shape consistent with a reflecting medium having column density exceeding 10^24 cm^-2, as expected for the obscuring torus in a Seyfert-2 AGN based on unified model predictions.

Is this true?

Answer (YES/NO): YES